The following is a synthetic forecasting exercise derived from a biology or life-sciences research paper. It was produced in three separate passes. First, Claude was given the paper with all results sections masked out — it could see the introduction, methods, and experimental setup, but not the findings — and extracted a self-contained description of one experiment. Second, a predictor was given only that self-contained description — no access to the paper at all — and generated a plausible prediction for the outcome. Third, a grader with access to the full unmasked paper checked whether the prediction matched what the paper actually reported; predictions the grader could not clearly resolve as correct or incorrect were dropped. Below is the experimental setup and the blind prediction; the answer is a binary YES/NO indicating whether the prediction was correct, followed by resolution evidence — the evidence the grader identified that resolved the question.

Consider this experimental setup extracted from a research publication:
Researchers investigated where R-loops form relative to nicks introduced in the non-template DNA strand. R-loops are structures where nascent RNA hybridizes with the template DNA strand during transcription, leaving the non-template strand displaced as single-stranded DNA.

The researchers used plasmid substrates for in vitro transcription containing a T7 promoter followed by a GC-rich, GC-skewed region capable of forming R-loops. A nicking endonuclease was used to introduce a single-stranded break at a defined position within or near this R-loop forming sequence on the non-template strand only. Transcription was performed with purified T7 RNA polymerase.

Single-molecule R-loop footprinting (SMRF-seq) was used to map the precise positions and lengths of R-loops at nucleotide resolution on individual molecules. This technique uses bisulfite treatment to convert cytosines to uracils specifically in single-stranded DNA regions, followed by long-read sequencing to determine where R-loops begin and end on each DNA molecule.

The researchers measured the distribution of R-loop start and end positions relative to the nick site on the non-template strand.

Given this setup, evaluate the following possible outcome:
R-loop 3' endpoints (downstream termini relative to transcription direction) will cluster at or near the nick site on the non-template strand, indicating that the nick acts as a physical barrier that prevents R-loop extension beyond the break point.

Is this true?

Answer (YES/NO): NO